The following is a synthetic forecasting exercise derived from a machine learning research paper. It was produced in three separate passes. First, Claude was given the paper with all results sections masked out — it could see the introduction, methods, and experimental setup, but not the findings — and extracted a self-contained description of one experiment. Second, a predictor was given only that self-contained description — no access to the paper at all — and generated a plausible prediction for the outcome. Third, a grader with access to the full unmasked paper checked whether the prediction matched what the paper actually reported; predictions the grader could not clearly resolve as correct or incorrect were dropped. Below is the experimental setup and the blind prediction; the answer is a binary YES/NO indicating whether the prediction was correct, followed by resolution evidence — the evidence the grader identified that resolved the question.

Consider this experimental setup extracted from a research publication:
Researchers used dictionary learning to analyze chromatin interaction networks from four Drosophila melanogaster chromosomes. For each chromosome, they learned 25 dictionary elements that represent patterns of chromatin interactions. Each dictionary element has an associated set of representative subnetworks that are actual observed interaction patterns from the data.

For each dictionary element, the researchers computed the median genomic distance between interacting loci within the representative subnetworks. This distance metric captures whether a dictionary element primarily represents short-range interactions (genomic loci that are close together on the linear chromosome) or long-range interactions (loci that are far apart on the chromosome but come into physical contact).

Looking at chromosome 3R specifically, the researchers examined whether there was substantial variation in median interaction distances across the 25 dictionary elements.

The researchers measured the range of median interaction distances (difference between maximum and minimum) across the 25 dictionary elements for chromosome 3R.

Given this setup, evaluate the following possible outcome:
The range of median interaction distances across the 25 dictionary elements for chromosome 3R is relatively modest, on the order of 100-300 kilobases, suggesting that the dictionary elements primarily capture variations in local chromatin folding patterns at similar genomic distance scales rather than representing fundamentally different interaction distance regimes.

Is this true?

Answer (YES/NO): NO